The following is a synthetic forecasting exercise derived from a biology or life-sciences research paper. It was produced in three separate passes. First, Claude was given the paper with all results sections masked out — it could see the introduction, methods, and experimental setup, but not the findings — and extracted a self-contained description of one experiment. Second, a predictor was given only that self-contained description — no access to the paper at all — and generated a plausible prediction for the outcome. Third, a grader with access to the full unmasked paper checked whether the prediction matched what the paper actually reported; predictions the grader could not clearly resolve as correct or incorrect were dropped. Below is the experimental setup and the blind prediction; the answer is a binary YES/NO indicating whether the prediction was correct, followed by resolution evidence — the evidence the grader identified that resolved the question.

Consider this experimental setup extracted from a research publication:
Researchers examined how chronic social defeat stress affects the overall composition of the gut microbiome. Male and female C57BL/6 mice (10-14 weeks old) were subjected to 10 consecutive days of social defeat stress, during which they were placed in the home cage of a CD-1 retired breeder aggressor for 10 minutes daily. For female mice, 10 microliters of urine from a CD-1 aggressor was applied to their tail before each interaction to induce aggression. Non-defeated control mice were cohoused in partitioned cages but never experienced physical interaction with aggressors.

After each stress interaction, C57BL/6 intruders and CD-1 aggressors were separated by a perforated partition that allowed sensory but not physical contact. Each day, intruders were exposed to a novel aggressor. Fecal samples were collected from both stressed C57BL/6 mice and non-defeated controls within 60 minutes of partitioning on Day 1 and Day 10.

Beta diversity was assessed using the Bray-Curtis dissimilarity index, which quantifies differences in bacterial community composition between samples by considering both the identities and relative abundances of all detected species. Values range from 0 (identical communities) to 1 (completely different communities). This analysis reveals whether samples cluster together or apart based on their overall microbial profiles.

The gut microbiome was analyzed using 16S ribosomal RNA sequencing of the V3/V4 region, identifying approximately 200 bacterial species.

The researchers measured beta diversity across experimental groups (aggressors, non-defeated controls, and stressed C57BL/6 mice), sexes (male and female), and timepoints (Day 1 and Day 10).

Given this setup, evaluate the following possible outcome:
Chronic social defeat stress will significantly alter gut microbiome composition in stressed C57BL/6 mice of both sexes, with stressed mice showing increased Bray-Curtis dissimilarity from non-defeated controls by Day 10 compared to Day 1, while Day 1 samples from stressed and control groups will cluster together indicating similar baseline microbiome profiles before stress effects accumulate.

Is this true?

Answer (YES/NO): NO